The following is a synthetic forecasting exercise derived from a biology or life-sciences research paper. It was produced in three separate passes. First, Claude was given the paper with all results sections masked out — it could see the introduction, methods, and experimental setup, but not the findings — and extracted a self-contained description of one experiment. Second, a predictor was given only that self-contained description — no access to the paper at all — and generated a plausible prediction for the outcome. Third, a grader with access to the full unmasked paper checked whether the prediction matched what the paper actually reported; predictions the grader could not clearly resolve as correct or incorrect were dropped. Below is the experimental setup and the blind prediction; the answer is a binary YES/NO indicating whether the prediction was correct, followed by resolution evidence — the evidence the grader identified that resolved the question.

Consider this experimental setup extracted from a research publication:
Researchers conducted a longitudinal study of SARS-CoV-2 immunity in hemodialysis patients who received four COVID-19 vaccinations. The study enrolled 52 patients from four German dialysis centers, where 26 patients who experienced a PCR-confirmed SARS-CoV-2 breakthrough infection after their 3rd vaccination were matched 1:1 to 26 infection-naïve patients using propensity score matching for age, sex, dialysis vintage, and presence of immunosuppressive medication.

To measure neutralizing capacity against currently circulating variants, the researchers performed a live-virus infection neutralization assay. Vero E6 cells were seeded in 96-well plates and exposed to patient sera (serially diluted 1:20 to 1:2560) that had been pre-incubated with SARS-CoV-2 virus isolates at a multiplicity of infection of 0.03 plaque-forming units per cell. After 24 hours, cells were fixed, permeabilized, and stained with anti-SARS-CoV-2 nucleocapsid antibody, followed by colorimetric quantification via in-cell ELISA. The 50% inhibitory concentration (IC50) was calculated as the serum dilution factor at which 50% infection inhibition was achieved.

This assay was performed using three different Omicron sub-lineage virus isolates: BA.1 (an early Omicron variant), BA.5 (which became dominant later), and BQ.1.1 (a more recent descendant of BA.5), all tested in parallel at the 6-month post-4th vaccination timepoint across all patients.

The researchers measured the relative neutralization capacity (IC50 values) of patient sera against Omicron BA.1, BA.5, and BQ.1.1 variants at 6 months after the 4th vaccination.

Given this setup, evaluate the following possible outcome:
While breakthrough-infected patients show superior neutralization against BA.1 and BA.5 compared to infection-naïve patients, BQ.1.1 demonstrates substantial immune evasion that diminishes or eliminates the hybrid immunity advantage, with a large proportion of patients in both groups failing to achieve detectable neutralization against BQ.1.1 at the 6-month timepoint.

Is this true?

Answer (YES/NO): NO